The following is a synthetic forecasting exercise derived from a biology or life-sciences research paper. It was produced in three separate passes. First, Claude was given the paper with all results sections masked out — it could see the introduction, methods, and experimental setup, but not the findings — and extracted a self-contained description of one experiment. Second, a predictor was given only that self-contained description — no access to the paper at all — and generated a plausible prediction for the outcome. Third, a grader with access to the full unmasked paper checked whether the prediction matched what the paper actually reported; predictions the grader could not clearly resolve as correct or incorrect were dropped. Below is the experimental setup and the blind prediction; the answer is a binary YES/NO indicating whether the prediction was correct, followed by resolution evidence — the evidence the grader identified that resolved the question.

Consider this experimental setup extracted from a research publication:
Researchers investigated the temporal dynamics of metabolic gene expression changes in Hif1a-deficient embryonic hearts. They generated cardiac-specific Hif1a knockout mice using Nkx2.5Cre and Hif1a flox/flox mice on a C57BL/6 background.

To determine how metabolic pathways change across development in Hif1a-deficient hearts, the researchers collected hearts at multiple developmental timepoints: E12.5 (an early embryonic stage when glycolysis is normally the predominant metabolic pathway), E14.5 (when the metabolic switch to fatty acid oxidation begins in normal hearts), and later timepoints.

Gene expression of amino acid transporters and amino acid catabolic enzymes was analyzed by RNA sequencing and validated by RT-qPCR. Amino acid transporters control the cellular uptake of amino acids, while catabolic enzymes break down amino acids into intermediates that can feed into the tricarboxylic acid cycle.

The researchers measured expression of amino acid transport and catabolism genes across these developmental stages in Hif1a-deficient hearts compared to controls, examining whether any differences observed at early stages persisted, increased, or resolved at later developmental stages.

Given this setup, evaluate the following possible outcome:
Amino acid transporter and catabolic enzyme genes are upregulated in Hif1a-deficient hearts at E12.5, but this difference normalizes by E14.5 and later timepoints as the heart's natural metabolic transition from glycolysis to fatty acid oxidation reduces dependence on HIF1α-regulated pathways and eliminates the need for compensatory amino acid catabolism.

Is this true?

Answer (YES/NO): NO